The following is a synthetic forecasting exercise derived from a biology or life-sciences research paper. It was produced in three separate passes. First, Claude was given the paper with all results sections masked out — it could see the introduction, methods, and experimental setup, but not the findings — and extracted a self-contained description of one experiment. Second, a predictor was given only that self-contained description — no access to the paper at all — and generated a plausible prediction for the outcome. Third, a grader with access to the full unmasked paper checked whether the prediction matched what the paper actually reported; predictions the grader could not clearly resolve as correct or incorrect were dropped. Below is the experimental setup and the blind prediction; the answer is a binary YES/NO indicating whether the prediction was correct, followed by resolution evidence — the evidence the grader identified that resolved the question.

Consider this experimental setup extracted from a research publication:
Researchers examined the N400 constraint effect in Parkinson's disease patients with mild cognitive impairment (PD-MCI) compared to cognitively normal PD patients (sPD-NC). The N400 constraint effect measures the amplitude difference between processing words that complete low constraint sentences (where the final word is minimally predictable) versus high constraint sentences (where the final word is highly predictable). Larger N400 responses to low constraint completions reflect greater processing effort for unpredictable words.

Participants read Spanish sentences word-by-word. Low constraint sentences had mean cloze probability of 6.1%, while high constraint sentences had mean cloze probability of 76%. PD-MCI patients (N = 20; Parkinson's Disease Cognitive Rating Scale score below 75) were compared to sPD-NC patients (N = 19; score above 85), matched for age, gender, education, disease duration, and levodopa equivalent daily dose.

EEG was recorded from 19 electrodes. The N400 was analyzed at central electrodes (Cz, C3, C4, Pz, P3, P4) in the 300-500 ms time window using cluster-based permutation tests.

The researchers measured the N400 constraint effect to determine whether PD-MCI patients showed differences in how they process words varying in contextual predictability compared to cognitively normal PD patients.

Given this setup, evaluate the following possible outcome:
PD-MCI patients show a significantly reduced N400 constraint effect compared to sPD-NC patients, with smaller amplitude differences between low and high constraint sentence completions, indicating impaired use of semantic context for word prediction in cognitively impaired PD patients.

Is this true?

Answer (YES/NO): NO